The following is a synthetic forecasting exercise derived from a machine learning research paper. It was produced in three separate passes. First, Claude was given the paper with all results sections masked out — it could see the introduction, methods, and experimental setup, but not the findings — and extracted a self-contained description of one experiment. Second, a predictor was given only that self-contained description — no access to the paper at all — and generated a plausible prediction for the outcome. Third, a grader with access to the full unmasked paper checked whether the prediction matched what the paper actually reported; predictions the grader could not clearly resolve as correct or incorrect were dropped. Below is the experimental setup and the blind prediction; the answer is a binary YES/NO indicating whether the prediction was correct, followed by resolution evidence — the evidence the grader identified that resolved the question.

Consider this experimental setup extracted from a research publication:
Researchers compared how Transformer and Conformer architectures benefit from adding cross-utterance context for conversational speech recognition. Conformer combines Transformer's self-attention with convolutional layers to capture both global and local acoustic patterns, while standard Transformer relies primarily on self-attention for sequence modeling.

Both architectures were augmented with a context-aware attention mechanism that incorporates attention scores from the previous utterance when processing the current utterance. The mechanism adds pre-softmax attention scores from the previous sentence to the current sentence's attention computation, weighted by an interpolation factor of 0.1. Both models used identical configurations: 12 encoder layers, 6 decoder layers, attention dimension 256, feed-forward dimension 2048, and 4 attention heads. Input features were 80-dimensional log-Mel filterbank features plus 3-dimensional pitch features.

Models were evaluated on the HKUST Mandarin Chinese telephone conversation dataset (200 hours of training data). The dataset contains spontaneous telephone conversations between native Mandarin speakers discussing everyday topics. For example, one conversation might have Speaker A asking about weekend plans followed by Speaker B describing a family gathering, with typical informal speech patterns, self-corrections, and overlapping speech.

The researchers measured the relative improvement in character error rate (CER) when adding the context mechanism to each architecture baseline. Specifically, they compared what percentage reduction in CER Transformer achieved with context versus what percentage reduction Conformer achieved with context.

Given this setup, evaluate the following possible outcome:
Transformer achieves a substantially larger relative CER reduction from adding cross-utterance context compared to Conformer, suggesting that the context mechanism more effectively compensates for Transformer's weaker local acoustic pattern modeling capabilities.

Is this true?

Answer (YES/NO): NO